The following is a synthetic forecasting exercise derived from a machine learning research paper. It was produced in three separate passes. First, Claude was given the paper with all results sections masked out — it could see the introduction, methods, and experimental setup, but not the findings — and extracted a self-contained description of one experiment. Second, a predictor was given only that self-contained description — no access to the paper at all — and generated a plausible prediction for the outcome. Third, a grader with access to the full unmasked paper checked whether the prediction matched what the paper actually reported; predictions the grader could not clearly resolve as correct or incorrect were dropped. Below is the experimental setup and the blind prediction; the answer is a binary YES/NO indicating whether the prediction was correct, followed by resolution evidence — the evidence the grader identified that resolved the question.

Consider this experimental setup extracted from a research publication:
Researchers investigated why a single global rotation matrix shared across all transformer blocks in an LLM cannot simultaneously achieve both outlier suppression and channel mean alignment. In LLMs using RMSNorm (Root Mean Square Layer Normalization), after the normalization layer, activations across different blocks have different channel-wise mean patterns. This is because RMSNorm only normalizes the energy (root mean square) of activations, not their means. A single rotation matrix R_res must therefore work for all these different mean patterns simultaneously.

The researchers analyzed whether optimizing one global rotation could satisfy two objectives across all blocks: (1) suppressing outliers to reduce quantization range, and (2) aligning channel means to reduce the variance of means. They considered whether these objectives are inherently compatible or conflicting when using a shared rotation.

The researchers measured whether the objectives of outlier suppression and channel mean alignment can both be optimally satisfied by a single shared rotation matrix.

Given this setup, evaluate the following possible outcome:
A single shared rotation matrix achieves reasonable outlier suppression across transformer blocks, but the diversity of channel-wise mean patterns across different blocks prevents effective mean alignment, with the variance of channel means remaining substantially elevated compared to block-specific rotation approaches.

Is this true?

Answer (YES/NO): NO